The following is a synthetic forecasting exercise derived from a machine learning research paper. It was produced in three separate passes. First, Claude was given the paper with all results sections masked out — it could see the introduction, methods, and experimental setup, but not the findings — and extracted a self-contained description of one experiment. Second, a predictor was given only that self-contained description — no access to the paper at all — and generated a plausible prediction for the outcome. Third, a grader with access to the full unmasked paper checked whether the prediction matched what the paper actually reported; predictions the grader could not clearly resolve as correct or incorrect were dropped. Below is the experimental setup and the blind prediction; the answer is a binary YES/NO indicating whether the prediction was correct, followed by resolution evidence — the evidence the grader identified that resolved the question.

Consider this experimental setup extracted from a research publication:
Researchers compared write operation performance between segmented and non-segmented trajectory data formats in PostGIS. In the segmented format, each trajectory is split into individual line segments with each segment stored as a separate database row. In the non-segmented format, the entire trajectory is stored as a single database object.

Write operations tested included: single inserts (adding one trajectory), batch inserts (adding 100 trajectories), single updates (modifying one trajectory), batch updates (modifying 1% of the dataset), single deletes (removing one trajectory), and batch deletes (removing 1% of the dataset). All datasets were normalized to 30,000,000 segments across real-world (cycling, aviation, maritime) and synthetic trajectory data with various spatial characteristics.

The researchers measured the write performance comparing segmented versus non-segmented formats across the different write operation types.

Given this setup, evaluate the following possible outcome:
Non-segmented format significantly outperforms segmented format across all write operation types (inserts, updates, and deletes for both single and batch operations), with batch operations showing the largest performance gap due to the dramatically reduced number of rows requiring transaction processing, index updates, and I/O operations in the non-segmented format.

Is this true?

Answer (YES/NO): NO